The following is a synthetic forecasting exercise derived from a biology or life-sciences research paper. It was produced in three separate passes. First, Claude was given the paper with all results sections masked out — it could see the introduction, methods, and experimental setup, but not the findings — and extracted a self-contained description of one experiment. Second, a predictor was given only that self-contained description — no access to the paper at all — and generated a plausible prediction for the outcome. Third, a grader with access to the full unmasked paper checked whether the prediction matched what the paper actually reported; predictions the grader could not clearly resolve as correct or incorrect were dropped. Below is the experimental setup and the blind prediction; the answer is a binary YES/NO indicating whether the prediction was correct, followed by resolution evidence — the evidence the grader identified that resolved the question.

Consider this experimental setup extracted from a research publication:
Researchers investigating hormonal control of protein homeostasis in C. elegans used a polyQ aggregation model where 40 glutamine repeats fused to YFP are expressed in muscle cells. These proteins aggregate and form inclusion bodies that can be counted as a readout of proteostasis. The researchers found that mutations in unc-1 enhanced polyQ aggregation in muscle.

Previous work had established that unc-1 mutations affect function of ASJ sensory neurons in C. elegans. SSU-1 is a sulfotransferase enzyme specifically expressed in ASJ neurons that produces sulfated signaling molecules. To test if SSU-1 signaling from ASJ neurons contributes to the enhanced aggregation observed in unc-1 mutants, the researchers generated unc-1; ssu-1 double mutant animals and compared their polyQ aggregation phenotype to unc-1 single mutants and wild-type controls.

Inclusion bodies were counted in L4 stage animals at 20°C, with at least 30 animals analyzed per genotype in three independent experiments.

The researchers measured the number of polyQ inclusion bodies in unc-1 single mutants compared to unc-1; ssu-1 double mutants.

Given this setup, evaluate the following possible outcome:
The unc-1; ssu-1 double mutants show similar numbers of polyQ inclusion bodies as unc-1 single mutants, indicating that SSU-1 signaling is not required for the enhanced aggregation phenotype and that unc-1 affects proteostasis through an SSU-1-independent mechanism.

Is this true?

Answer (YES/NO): NO